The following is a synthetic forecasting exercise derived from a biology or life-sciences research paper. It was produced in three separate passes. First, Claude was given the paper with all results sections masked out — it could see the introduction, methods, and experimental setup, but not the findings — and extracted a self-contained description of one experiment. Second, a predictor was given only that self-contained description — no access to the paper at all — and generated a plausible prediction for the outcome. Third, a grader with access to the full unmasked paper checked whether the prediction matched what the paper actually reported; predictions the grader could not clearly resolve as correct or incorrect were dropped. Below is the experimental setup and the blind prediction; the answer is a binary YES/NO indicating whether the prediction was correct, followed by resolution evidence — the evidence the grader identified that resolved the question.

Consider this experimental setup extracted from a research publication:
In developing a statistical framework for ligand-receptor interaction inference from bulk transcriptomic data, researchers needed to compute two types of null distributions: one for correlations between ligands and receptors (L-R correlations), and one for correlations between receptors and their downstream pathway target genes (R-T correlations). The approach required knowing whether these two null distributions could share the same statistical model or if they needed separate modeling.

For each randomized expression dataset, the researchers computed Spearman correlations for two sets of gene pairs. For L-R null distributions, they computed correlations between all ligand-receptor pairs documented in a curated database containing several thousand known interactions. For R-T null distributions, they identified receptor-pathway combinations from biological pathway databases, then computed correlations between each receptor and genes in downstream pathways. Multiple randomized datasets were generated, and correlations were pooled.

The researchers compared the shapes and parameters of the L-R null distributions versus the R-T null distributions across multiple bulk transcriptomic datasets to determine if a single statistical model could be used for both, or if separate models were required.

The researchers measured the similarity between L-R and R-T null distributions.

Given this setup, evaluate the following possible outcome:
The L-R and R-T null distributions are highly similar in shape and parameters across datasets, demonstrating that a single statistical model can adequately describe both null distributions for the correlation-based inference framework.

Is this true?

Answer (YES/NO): NO